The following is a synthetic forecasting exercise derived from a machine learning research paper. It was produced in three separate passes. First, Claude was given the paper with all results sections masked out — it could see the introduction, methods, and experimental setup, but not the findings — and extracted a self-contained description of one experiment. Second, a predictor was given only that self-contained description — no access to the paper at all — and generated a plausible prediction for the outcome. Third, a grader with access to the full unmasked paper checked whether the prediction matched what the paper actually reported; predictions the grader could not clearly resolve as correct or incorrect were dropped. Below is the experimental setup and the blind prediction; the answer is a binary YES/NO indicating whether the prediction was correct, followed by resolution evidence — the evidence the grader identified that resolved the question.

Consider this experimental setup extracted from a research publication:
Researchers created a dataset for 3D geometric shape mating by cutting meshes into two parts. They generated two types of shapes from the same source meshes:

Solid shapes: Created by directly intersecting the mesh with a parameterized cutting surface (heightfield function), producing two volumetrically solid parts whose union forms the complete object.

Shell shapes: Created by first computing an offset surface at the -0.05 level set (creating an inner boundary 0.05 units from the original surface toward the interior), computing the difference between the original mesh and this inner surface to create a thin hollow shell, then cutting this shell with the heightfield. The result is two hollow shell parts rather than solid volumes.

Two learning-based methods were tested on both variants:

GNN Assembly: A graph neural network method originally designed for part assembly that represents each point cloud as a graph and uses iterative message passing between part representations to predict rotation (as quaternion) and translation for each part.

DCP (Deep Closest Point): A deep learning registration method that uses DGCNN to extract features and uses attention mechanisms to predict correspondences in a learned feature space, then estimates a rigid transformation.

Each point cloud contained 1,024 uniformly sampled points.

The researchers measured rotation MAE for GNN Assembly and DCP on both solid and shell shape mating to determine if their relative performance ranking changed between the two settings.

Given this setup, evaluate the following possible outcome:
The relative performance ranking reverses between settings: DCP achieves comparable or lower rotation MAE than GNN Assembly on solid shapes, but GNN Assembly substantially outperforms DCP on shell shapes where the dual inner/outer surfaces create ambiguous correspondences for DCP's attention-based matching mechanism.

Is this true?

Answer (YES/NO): NO